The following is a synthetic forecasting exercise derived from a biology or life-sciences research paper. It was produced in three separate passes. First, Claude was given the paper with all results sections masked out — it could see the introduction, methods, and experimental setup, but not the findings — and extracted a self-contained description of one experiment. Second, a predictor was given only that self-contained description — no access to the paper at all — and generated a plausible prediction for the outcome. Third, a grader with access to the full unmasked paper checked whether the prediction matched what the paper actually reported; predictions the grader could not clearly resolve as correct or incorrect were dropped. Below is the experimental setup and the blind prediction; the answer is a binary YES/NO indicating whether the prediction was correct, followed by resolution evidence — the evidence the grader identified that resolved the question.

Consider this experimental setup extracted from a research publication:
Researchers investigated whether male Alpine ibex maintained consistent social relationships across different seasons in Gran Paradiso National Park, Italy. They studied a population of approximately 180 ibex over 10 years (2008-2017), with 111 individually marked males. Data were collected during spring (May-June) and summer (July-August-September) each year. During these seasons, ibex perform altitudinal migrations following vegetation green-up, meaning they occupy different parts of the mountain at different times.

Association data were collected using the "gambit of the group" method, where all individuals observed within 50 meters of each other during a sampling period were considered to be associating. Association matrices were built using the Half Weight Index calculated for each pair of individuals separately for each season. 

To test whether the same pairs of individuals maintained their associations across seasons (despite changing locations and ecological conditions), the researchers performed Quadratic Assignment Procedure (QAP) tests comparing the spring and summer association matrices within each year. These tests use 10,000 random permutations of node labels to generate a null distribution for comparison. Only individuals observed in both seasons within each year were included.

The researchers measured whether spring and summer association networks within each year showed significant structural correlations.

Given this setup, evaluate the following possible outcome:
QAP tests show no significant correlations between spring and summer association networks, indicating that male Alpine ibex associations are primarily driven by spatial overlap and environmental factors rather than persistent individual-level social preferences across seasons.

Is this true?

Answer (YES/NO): NO